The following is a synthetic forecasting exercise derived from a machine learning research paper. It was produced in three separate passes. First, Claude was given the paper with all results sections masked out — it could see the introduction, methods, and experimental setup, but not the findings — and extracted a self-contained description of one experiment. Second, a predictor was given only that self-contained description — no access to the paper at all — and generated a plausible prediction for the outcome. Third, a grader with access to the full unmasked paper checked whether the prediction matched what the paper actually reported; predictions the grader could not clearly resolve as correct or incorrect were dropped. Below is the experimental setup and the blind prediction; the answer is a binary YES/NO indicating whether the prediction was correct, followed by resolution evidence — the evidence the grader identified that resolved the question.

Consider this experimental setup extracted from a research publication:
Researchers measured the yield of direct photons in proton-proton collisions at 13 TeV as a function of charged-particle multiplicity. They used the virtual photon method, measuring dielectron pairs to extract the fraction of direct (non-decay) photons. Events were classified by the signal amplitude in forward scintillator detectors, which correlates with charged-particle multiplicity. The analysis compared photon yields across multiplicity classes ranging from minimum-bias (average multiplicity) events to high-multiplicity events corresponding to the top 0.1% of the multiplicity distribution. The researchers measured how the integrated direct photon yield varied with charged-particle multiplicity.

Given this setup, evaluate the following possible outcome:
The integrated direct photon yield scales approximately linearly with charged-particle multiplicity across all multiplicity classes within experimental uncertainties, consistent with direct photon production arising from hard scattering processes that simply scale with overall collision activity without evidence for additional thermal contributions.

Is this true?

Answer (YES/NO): NO